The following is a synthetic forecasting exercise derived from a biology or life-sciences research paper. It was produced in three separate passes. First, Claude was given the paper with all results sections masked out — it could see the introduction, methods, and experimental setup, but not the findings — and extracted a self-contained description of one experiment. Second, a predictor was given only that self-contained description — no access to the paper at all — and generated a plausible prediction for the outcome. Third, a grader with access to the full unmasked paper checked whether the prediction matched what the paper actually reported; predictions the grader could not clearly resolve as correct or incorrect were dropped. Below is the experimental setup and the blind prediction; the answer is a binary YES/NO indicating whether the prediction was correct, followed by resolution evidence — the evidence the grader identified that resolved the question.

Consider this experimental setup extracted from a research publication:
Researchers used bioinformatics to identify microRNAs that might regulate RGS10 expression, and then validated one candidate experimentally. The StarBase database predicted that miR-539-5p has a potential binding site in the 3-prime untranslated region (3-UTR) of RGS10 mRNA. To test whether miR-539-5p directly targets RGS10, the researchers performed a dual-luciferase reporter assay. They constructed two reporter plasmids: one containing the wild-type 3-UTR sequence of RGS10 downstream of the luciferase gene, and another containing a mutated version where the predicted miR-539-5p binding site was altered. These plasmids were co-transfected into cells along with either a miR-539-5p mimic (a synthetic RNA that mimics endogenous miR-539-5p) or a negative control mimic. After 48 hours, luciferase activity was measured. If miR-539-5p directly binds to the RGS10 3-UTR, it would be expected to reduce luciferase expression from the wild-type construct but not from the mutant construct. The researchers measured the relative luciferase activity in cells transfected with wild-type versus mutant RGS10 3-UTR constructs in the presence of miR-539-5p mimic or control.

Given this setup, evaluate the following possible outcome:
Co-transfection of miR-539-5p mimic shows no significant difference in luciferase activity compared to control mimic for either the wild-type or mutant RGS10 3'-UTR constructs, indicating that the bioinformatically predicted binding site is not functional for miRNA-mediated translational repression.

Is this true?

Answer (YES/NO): NO